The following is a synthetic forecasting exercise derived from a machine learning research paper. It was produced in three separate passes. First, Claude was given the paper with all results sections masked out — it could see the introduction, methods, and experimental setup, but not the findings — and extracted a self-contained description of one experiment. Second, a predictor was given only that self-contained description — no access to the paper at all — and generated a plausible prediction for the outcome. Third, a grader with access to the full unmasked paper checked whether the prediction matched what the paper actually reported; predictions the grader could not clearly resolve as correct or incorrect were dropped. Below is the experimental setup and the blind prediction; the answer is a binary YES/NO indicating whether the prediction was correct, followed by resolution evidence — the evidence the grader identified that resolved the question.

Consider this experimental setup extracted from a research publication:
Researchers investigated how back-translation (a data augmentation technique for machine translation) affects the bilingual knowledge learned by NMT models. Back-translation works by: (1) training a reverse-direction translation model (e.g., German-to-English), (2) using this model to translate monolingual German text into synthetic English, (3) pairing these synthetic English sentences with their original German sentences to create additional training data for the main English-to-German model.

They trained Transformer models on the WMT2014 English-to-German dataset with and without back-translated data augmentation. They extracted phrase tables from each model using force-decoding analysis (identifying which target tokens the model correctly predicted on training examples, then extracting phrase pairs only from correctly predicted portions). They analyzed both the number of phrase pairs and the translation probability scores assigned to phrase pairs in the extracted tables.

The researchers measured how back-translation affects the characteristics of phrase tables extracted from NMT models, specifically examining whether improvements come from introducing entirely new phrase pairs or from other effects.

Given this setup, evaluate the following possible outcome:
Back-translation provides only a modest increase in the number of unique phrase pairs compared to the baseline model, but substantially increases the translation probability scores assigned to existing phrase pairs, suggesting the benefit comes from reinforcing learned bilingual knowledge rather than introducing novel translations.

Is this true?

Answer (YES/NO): NO